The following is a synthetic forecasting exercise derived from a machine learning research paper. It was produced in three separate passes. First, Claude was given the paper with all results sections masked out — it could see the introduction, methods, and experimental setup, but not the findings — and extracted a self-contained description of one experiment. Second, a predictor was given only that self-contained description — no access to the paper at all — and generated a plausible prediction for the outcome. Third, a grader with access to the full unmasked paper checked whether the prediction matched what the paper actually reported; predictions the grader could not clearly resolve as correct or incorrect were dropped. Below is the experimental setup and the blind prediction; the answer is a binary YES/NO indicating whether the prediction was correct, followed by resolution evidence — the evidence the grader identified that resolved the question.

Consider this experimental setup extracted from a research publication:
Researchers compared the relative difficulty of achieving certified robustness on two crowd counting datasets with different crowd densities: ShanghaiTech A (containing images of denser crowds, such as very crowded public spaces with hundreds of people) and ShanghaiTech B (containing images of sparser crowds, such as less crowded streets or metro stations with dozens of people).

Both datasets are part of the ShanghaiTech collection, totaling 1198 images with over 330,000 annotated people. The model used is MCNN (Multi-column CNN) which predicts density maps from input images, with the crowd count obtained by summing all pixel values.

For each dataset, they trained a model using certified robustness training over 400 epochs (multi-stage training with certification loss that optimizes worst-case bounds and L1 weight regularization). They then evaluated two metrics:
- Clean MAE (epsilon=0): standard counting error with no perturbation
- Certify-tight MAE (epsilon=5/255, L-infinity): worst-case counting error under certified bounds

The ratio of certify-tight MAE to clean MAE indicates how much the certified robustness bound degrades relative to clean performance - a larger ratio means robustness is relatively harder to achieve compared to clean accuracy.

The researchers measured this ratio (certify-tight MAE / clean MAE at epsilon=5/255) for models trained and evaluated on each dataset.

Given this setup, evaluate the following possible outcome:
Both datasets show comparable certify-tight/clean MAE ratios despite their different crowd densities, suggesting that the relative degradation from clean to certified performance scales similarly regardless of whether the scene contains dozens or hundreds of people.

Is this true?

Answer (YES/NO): NO